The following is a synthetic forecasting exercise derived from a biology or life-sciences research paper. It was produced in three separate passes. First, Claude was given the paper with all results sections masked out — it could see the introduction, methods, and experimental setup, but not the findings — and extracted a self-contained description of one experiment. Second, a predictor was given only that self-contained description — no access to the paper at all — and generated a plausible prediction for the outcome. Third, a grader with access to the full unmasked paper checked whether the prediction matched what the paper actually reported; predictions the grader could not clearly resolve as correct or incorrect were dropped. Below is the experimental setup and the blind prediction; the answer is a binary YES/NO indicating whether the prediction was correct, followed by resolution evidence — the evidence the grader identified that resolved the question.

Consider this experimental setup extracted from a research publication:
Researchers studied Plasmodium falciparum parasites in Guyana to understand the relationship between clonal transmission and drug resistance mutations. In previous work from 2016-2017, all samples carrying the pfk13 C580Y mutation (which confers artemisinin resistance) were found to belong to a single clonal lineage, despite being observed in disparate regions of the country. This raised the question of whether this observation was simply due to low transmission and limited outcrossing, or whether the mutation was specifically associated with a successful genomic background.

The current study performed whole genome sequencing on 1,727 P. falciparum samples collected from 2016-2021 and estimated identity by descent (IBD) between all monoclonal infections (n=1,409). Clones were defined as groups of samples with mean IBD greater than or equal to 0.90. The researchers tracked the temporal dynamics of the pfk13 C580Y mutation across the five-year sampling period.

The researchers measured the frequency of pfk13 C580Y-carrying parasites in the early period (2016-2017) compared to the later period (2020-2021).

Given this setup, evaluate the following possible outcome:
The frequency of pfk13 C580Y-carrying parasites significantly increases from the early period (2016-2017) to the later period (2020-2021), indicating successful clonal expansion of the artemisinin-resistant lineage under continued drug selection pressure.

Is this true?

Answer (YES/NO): NO